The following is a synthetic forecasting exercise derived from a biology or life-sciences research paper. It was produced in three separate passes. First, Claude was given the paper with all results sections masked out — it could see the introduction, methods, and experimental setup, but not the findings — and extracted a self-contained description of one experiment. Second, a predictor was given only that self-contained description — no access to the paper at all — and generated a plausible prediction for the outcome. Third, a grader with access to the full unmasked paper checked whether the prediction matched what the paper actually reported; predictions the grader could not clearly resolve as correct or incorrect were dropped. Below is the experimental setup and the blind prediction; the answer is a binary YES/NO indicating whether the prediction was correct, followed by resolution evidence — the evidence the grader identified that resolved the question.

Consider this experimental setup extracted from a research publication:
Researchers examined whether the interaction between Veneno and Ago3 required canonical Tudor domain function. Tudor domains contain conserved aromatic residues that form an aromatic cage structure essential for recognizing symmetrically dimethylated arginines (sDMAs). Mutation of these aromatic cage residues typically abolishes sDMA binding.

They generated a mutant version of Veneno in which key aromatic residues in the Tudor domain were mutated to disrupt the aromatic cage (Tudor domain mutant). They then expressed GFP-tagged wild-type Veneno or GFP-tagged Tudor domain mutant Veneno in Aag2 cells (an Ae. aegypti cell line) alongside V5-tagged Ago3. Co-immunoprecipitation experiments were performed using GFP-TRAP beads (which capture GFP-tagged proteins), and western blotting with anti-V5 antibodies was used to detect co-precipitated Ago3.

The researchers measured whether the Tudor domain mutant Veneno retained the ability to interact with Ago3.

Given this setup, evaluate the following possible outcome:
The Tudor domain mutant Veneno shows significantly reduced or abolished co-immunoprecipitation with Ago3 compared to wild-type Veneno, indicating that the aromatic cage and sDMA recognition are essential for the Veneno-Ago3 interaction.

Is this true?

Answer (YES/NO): YES